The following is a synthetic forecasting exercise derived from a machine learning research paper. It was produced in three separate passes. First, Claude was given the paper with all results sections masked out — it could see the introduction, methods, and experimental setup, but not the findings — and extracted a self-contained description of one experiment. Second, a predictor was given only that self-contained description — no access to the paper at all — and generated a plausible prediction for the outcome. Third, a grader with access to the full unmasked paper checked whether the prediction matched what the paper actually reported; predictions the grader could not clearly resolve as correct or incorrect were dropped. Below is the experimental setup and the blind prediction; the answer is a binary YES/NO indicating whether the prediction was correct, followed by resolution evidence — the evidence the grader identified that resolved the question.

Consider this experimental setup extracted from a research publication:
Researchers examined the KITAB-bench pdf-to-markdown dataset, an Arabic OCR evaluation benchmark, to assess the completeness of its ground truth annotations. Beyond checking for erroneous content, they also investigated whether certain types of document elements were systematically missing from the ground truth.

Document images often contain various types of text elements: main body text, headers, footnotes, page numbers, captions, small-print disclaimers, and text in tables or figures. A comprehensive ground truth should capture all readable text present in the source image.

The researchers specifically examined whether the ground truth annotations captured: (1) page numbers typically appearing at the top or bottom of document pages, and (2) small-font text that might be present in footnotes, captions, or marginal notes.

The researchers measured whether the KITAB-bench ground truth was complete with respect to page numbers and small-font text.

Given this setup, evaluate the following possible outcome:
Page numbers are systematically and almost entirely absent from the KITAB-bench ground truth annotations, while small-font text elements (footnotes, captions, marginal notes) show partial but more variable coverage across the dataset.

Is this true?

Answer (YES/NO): NO